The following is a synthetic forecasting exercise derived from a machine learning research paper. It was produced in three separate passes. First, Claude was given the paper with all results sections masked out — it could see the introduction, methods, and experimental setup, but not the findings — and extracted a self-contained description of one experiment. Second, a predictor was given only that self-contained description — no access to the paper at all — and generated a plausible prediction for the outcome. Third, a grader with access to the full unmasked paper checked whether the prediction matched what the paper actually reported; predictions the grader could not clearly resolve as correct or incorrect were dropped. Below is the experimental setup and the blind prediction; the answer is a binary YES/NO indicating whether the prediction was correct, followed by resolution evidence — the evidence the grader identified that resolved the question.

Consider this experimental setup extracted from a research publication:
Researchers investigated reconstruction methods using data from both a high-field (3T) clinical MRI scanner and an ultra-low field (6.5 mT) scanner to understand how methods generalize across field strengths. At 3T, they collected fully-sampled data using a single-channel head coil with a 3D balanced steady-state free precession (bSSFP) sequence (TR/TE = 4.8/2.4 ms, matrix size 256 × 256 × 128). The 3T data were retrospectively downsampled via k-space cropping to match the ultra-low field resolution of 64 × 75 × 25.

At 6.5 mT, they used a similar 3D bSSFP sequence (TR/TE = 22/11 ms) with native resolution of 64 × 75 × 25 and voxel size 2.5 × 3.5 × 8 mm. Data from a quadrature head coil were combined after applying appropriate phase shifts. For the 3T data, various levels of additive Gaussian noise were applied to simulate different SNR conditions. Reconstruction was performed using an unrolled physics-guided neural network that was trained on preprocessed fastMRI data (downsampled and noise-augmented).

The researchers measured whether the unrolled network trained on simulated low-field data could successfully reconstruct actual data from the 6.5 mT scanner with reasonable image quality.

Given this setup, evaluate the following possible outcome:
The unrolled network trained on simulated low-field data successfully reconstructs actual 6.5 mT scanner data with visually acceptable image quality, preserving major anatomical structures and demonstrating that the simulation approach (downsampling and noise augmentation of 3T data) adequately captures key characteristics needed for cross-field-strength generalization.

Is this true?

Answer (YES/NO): YES